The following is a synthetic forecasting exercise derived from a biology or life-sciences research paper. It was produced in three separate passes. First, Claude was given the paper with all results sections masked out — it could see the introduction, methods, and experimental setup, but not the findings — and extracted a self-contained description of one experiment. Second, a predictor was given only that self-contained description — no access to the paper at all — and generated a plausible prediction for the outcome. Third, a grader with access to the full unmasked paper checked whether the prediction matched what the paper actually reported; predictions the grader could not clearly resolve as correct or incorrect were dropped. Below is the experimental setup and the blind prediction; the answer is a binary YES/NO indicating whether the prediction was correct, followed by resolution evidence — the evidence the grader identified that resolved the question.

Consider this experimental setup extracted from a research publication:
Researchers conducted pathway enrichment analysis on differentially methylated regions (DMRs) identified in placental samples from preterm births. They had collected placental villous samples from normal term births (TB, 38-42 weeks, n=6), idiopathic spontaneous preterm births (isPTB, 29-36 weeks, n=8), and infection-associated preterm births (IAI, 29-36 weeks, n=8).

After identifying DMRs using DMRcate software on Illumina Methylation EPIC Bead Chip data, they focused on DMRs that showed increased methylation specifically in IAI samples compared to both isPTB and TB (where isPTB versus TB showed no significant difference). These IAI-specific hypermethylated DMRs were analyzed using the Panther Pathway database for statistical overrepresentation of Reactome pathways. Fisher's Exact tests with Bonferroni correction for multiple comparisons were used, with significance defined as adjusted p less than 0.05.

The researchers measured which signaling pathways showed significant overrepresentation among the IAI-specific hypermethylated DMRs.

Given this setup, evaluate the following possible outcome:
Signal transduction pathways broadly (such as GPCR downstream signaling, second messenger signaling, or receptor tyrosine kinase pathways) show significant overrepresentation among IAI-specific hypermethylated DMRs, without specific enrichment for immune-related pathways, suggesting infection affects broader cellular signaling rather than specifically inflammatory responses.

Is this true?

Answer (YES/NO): NO